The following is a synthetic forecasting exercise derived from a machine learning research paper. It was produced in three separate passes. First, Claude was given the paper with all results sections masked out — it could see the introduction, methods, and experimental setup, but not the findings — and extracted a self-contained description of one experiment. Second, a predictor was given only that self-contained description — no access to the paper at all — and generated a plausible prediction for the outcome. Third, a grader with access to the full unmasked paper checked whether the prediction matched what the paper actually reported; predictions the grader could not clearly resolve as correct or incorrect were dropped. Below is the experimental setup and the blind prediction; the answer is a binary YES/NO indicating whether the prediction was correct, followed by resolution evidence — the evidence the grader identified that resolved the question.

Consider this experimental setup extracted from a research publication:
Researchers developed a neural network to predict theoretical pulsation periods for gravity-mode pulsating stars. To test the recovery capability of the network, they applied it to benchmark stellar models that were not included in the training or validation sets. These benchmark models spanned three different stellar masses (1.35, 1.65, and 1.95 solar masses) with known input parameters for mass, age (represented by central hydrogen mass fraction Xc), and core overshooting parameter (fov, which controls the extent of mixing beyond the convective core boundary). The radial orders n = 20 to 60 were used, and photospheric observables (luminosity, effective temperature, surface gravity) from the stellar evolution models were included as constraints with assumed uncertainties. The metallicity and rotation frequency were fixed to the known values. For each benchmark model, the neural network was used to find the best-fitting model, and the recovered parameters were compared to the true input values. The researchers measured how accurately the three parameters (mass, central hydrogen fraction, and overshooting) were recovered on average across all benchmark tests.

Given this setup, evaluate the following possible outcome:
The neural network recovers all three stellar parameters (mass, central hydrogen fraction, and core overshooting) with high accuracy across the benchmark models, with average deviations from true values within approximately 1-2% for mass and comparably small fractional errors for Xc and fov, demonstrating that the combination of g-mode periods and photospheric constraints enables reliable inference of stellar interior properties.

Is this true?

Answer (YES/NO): NO